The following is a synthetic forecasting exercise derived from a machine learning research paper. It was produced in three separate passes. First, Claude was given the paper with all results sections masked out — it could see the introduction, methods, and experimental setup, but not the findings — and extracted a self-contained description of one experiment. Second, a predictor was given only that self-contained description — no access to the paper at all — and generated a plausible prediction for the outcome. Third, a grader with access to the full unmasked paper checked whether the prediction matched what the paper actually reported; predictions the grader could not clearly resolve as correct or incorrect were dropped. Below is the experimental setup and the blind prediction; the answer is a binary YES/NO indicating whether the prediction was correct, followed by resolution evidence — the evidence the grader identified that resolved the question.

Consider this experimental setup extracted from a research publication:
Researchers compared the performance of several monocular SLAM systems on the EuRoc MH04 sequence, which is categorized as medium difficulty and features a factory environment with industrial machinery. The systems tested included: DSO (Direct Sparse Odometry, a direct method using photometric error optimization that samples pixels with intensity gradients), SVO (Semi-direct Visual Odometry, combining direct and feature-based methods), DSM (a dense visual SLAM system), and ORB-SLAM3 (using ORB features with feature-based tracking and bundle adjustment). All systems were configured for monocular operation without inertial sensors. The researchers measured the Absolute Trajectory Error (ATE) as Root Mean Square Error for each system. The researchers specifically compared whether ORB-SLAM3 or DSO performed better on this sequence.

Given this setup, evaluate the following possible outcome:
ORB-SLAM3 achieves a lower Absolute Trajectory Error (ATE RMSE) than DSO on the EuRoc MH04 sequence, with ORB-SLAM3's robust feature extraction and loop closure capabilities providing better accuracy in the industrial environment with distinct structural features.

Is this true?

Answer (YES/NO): YES